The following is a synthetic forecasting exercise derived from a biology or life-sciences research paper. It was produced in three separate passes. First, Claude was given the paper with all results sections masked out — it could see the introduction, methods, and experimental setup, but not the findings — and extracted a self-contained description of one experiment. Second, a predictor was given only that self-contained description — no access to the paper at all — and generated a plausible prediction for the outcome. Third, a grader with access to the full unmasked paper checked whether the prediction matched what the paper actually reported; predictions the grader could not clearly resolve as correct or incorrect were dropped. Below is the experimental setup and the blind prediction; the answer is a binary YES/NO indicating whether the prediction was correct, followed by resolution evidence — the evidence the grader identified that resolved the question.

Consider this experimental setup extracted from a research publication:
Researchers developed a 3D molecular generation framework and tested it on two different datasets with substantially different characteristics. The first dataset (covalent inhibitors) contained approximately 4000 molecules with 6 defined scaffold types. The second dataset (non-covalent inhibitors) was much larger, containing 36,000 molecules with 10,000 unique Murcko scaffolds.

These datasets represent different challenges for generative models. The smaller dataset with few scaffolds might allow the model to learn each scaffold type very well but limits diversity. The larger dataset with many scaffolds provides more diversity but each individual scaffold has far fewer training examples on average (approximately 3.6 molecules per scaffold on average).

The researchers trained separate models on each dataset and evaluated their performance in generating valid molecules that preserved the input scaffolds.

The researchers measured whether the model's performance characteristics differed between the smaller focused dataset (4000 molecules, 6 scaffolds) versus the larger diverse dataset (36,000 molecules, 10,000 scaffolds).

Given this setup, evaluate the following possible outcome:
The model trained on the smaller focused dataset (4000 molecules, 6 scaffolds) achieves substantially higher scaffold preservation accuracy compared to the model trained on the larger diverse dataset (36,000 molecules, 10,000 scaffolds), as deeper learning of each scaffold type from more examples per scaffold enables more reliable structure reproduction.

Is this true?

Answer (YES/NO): NO